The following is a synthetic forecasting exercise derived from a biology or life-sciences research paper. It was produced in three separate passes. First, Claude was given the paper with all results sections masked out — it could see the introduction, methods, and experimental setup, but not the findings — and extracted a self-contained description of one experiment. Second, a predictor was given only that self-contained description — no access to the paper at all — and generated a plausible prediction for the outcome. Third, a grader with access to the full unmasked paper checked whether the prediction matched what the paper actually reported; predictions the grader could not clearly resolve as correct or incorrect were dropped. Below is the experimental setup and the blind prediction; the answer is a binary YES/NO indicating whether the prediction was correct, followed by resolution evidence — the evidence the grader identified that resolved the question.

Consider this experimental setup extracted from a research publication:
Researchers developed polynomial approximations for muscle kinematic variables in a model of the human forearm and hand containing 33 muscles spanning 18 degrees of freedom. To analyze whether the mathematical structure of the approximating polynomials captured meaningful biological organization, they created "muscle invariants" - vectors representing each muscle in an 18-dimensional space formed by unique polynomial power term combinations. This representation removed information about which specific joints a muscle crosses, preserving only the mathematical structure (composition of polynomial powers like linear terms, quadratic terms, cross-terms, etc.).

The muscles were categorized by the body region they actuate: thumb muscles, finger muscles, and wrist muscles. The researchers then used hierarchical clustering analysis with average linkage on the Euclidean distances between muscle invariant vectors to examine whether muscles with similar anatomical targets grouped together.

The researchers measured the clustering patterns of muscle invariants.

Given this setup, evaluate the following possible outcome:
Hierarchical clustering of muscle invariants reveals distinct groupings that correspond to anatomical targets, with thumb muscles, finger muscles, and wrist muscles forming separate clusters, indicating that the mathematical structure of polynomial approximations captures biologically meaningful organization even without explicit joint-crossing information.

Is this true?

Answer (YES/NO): NO